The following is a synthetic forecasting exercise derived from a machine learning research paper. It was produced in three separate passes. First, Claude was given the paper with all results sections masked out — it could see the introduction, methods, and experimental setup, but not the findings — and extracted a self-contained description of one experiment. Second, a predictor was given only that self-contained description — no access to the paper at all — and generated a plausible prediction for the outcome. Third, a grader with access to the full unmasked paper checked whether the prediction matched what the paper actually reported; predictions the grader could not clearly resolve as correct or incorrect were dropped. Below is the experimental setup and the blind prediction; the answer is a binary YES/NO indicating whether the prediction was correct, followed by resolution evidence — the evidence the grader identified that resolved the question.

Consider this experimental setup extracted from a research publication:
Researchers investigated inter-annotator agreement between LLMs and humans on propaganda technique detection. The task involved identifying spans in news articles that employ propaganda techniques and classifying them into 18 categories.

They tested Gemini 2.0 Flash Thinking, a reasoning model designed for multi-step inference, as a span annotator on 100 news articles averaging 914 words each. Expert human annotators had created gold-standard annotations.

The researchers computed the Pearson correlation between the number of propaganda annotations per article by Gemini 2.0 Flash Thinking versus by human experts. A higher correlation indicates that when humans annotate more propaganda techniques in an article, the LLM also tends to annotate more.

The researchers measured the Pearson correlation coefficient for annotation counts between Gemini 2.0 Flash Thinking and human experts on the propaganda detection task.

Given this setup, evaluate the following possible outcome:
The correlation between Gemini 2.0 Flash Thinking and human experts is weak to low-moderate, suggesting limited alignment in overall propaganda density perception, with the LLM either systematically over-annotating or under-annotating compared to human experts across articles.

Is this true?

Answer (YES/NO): NO